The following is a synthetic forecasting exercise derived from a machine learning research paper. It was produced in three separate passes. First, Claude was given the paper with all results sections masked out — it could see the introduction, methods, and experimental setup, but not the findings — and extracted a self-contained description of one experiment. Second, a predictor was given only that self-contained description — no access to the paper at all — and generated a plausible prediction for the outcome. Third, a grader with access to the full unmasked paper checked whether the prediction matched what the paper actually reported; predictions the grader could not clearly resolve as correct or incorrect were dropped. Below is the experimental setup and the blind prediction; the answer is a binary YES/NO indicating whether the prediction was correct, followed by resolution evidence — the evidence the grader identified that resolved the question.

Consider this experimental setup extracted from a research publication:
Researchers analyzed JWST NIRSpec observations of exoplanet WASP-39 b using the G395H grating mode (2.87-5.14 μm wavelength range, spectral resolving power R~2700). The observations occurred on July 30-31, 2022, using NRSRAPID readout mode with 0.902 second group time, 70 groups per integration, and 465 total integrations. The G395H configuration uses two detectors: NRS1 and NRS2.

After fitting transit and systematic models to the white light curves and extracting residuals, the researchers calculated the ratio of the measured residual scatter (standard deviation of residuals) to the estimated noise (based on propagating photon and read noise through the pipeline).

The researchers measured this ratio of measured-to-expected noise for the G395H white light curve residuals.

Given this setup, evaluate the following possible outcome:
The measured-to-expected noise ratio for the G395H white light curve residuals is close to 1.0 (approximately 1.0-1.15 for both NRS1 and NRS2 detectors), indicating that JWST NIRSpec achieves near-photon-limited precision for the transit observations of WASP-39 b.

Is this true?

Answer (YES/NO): NO